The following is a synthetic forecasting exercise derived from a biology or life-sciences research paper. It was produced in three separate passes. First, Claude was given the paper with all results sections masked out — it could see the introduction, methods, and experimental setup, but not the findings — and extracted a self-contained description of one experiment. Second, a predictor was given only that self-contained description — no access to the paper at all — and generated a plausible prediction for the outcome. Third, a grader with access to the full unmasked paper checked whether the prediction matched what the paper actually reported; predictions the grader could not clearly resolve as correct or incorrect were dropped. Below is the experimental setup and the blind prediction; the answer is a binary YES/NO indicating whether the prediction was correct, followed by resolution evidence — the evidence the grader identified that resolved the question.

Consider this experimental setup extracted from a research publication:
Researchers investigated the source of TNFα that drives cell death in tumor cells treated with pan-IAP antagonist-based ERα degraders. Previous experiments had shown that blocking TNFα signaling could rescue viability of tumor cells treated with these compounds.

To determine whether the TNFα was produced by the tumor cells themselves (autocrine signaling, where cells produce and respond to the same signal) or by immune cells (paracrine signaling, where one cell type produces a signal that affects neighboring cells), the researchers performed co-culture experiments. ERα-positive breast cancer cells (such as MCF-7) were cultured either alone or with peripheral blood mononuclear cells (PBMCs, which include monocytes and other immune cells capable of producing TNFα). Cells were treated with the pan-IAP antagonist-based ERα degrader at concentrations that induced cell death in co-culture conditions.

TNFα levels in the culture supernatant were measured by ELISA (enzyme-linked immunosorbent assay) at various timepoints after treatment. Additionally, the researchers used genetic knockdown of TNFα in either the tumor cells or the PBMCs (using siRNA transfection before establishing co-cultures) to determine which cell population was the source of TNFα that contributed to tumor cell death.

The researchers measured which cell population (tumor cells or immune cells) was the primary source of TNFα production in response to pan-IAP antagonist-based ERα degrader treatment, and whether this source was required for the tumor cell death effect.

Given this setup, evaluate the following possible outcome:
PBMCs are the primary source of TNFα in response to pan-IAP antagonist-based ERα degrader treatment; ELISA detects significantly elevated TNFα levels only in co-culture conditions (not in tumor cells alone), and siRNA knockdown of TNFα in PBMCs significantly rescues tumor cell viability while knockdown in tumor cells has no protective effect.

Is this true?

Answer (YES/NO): NO